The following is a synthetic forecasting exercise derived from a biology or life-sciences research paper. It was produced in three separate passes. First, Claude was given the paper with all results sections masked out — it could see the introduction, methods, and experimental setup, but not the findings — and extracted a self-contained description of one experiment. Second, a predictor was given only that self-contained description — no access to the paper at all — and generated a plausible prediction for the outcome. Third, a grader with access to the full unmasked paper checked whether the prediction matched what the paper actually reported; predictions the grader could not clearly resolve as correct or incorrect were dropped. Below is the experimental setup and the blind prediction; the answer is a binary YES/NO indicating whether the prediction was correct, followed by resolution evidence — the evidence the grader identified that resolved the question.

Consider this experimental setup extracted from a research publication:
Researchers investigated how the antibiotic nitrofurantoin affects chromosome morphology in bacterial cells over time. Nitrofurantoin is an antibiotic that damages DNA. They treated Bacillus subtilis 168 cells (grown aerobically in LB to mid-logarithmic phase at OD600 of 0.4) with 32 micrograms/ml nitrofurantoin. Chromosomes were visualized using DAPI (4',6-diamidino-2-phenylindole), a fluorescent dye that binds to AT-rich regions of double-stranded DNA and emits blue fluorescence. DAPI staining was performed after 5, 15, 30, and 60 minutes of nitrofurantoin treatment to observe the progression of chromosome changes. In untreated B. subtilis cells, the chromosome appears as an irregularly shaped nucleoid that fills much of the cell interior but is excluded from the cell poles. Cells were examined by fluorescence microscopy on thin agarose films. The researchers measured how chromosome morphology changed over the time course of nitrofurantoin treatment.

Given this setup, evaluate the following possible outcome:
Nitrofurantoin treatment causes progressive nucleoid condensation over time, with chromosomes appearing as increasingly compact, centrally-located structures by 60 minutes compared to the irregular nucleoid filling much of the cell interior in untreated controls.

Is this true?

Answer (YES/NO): NO